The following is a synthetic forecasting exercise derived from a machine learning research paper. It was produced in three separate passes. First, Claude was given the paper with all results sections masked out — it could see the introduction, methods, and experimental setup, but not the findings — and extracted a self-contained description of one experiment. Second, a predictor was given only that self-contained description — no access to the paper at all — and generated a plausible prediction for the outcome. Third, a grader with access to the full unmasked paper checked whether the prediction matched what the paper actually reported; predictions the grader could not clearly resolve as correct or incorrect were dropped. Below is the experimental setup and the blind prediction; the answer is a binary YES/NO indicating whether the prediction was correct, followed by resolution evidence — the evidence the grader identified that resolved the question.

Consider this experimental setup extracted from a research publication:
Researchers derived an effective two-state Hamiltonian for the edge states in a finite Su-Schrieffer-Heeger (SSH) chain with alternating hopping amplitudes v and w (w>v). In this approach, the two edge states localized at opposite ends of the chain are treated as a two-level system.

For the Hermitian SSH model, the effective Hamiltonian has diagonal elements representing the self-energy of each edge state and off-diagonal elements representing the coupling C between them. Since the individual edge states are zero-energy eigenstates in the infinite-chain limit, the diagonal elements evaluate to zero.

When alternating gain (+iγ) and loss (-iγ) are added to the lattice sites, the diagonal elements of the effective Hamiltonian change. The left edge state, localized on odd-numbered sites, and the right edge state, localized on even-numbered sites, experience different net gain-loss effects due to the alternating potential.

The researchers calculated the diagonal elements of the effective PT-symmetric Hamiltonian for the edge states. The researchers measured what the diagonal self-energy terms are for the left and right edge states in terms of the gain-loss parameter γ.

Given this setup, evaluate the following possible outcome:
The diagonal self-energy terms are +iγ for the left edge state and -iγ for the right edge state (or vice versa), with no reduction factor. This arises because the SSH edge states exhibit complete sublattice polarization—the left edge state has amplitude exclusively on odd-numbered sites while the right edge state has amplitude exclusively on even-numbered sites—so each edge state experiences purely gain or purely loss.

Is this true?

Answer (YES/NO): YES